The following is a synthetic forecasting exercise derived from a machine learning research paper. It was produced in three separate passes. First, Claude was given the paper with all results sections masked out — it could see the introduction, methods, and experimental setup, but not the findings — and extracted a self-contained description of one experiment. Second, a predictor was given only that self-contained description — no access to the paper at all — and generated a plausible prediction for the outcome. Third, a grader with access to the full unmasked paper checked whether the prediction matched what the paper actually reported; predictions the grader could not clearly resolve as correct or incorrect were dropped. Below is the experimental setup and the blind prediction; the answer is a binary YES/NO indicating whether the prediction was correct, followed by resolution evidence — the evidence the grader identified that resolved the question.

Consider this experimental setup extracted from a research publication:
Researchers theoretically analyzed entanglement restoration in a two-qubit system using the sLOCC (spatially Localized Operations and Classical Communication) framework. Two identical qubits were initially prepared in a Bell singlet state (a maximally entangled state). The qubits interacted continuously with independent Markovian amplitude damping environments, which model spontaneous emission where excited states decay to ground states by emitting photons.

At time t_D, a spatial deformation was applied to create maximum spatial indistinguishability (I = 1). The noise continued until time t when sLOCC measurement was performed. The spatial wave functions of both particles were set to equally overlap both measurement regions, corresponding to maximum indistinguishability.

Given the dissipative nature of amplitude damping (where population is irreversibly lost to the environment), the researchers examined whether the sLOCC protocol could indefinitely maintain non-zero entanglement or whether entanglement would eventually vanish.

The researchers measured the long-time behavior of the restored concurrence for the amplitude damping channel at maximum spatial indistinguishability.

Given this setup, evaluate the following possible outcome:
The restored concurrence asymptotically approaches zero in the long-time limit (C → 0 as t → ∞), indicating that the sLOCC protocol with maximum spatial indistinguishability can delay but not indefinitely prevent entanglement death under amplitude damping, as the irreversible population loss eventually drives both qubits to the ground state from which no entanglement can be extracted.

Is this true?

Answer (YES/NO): NO